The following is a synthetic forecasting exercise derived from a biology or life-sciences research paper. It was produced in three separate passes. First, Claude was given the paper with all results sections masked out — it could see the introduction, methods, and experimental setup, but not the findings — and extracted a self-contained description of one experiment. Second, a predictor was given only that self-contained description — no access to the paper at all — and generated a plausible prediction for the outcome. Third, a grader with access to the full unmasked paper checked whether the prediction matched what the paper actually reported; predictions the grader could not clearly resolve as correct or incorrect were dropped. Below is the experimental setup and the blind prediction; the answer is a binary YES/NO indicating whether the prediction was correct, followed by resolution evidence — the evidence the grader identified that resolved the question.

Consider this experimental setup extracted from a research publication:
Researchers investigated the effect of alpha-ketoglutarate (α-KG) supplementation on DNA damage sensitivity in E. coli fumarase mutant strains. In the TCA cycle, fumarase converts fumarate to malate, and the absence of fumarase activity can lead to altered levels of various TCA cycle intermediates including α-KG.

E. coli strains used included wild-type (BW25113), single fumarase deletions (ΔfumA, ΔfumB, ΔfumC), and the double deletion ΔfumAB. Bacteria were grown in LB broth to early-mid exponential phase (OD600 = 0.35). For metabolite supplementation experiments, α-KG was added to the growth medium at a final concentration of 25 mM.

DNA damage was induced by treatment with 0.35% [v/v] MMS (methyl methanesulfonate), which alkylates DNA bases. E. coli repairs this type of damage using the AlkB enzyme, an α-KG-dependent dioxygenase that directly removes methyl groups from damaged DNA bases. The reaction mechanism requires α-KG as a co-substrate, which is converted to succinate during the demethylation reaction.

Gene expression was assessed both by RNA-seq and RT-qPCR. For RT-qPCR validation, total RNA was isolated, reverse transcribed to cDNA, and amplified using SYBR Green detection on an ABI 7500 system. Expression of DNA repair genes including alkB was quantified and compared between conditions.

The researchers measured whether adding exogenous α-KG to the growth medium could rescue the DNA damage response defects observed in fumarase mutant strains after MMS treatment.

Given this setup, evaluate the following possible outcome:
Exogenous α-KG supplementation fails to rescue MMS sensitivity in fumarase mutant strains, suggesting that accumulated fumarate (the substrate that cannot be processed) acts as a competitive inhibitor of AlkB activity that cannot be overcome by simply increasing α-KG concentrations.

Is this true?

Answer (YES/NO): NO